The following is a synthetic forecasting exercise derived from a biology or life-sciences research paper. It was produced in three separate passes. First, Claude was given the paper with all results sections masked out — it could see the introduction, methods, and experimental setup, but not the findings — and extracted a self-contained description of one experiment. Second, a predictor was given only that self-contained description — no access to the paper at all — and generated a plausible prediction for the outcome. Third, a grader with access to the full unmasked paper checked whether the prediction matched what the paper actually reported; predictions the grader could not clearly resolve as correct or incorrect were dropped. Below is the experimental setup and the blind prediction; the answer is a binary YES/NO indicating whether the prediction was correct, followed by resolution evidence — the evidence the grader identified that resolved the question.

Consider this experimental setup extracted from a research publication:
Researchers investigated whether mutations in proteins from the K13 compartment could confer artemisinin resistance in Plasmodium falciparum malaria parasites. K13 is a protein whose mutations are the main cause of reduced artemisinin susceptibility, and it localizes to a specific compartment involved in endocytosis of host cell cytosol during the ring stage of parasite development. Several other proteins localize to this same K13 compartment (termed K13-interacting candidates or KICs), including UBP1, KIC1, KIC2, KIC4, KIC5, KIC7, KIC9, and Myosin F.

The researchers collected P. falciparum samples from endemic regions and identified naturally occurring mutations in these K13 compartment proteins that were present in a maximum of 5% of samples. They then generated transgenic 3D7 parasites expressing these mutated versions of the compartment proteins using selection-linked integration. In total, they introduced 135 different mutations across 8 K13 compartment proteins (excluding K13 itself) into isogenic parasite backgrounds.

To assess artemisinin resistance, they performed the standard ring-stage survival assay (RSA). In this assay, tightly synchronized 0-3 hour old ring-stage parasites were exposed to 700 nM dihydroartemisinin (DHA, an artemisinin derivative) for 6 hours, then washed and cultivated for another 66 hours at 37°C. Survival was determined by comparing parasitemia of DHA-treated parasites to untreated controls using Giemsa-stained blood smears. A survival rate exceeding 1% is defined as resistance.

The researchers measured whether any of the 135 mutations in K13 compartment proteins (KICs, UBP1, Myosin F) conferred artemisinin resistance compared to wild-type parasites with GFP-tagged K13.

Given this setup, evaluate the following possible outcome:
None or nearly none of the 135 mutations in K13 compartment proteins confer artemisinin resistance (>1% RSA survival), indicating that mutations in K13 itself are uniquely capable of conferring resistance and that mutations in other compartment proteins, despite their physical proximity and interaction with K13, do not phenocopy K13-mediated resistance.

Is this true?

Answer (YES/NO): YES